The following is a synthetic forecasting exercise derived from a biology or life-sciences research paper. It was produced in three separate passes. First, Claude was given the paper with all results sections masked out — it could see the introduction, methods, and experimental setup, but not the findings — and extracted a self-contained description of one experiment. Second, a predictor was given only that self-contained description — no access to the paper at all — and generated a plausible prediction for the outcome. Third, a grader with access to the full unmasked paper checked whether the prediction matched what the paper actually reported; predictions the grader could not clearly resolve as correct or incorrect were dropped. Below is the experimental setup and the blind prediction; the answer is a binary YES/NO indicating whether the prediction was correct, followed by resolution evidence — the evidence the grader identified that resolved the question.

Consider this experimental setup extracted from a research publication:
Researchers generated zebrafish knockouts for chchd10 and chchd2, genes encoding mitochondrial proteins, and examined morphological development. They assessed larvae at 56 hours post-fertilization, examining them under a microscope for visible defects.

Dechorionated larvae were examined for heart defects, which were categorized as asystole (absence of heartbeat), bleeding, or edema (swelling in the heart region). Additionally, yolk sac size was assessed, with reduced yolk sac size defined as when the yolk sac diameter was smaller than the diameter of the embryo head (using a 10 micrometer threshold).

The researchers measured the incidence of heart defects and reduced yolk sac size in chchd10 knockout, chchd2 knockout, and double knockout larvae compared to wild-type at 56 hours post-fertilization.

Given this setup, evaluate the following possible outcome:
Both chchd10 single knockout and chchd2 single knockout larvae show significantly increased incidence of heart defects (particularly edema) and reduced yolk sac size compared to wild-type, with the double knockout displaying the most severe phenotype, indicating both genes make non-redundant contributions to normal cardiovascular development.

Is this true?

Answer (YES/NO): NO